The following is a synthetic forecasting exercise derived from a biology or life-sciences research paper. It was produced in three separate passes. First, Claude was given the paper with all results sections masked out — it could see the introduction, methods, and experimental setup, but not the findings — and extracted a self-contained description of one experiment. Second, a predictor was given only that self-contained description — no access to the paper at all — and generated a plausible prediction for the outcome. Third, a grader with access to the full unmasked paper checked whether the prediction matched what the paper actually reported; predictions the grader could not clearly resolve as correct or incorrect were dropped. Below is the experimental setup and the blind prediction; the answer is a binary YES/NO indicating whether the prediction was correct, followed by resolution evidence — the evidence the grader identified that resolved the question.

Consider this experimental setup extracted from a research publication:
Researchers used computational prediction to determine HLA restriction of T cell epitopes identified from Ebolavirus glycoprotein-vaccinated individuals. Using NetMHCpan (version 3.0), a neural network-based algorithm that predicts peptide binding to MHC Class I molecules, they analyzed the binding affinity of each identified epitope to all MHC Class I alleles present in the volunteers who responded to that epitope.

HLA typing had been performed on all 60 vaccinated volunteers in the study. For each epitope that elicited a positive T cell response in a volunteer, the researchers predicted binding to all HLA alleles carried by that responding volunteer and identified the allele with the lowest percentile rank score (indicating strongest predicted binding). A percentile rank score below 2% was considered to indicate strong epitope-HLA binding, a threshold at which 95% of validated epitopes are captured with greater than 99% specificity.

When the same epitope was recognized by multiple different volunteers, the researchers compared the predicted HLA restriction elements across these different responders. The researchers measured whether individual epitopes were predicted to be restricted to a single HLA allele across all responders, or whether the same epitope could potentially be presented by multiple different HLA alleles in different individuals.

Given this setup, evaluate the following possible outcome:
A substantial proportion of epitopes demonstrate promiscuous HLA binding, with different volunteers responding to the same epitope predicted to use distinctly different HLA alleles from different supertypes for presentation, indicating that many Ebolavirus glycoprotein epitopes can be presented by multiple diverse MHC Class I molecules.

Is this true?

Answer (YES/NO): YES